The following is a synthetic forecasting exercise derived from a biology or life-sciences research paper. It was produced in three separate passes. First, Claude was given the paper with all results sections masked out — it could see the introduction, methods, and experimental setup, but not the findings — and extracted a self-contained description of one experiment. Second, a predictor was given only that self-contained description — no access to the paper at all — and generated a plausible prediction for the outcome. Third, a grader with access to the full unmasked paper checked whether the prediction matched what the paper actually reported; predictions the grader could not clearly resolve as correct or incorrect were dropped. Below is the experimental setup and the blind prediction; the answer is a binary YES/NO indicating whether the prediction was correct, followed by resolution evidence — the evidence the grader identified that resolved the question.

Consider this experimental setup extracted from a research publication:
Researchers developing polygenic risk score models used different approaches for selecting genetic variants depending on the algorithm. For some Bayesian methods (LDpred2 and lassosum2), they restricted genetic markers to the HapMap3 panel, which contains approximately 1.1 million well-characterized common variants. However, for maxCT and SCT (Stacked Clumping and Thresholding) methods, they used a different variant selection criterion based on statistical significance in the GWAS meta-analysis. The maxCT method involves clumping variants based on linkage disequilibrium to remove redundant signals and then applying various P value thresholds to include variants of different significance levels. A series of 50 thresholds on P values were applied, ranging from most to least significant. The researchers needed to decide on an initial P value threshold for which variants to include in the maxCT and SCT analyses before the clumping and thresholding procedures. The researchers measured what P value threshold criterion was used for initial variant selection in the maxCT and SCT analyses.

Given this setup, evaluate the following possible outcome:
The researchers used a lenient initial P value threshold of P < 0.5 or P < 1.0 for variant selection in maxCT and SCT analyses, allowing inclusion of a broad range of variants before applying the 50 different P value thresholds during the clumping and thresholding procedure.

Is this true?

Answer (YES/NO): NO